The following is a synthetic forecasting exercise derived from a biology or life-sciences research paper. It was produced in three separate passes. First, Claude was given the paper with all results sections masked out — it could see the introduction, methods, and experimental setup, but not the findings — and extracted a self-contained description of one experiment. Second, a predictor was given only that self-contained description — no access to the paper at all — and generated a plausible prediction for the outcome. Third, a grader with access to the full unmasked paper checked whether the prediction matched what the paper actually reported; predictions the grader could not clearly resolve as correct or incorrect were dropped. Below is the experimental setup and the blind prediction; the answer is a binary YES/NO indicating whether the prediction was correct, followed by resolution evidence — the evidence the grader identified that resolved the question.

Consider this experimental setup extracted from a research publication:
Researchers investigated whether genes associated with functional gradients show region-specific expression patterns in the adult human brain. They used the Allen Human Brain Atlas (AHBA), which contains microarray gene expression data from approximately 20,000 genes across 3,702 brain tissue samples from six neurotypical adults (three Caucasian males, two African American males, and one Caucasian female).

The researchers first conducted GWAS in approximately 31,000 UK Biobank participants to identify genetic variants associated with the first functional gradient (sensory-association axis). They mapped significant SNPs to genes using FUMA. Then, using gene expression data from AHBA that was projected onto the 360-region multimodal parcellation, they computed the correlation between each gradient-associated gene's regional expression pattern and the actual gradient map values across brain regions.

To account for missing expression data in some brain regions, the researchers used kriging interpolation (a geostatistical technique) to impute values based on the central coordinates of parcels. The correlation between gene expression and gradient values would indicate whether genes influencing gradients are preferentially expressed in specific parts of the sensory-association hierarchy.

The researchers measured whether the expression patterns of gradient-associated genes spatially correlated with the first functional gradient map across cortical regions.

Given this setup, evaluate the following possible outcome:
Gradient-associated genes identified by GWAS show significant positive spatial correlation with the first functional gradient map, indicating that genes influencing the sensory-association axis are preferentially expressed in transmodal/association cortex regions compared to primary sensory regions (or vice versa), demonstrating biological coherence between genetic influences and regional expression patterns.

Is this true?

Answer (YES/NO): YES